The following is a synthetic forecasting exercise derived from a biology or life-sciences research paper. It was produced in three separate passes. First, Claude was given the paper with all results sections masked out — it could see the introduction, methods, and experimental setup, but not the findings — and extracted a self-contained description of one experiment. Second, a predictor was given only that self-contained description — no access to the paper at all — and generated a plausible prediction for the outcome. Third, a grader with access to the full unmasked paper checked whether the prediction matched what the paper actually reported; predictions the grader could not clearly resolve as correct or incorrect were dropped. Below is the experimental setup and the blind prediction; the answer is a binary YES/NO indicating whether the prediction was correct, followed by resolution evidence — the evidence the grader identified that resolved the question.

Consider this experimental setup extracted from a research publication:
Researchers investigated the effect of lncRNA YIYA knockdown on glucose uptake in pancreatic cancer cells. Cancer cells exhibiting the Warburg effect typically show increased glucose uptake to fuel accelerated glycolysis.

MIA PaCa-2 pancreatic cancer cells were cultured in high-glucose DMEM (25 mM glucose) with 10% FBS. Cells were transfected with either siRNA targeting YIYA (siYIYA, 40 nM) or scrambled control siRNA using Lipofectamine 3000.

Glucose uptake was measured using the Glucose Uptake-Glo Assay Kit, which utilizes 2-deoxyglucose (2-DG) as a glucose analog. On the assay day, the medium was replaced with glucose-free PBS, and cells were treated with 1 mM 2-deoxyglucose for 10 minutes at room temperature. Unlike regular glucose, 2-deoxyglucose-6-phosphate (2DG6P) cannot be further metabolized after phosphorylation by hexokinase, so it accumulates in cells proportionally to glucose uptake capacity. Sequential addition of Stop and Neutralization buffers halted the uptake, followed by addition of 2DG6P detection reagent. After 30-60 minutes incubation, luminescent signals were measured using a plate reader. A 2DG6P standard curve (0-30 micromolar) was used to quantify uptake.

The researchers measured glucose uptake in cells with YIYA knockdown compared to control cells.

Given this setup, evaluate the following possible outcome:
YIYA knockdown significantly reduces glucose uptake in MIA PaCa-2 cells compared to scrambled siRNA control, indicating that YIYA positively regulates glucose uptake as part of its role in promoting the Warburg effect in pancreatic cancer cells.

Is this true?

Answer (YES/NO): YES